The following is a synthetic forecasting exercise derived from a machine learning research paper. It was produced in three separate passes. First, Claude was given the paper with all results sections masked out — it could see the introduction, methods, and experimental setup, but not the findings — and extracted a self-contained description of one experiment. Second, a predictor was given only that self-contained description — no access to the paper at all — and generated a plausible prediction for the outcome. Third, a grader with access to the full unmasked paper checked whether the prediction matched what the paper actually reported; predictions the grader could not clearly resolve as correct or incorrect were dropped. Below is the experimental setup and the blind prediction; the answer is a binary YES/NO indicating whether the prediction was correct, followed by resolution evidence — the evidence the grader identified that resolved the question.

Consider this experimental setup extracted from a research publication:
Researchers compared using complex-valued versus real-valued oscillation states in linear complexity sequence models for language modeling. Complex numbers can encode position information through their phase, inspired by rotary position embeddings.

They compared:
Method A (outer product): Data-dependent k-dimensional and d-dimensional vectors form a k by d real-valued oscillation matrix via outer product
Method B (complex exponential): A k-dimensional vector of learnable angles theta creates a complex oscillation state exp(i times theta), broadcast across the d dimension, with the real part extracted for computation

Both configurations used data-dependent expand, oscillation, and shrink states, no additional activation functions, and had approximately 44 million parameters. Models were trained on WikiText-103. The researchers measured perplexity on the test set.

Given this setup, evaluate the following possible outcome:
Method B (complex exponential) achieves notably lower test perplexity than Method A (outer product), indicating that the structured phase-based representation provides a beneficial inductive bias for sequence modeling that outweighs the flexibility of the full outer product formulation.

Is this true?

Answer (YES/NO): NO